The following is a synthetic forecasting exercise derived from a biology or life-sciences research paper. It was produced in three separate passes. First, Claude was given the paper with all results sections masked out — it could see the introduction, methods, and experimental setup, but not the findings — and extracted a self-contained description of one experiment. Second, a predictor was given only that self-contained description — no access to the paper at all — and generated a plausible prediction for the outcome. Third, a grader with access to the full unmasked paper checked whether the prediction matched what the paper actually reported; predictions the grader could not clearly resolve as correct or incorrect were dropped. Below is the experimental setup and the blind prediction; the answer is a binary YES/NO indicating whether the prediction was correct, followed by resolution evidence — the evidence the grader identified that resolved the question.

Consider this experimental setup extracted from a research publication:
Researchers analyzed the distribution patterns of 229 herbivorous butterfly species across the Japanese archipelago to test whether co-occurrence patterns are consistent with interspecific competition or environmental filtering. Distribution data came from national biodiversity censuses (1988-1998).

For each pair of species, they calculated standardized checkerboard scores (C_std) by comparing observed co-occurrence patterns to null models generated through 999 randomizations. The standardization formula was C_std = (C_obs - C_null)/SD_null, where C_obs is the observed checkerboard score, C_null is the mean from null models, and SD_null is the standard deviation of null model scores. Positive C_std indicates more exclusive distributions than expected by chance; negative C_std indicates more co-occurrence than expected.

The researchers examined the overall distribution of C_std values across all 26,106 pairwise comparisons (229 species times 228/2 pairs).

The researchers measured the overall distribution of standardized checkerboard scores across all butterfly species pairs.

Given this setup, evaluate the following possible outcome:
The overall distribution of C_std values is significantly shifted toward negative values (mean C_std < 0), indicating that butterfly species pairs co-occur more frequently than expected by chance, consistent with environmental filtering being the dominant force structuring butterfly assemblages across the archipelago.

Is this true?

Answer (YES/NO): YES